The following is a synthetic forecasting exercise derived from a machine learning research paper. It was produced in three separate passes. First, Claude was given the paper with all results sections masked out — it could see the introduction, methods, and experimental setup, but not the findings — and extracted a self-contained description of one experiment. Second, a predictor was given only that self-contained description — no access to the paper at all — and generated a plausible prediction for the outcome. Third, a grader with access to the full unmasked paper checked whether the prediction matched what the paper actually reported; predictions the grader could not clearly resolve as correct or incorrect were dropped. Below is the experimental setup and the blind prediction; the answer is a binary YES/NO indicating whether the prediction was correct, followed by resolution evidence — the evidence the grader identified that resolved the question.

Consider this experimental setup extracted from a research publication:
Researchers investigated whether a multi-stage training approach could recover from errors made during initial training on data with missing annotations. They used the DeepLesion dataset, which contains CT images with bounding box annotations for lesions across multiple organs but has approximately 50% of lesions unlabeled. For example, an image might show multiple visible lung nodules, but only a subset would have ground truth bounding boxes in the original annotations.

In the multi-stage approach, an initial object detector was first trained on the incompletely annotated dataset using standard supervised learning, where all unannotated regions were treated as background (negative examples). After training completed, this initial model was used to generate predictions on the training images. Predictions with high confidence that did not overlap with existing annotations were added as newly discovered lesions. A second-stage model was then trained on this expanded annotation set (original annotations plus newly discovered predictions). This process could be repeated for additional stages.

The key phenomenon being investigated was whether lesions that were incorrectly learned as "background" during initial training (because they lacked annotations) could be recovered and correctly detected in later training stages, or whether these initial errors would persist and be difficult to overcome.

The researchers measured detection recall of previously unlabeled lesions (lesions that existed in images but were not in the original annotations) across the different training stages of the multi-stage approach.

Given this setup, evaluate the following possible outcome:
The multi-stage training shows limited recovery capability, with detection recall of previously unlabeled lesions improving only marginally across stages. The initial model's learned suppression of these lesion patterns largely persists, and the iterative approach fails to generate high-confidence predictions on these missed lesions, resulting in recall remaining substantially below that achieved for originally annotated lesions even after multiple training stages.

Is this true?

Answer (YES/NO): YES